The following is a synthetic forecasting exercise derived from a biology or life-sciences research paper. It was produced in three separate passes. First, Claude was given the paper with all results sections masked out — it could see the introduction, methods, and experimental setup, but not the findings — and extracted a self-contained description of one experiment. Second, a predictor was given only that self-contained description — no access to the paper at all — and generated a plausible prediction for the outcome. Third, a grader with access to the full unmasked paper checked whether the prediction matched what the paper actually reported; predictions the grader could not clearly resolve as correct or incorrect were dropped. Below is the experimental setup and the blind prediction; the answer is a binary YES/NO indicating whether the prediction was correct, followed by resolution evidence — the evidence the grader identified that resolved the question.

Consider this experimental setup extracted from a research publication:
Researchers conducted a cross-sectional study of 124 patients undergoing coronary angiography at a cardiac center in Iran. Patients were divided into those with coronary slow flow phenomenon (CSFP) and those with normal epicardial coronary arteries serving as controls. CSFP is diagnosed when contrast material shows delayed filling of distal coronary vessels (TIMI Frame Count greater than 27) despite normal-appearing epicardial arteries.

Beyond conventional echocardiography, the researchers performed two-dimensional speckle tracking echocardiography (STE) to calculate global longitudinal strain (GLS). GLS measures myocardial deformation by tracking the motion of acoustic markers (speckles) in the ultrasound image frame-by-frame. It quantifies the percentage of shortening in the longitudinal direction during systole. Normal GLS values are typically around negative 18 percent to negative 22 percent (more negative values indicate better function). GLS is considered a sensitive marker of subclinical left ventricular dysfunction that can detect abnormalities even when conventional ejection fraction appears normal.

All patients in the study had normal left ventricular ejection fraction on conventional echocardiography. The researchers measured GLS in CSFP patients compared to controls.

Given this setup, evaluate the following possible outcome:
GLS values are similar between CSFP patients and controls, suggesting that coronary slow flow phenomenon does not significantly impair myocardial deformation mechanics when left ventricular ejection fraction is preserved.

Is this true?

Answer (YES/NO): NO